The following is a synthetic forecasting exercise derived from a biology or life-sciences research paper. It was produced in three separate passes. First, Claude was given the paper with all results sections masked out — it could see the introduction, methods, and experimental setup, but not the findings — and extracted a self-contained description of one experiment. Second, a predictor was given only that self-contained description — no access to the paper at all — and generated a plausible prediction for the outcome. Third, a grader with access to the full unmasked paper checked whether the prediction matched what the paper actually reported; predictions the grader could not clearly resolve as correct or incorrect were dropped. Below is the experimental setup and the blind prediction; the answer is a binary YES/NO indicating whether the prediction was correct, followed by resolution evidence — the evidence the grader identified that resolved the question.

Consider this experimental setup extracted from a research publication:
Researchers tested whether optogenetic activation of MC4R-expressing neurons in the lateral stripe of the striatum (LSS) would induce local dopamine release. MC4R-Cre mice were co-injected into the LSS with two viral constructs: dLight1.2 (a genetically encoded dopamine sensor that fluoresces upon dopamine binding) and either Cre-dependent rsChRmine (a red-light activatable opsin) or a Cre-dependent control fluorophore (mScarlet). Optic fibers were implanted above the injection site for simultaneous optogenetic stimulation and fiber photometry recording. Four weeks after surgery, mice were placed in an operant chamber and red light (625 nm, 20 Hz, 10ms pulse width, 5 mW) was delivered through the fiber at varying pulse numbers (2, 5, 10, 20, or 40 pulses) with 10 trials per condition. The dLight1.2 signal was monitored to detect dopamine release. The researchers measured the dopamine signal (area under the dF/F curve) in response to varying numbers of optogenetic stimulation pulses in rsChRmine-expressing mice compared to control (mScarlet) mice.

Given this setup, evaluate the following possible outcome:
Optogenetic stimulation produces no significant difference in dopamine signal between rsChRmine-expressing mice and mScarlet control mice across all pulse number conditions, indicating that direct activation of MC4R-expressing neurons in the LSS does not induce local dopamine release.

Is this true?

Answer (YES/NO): NO